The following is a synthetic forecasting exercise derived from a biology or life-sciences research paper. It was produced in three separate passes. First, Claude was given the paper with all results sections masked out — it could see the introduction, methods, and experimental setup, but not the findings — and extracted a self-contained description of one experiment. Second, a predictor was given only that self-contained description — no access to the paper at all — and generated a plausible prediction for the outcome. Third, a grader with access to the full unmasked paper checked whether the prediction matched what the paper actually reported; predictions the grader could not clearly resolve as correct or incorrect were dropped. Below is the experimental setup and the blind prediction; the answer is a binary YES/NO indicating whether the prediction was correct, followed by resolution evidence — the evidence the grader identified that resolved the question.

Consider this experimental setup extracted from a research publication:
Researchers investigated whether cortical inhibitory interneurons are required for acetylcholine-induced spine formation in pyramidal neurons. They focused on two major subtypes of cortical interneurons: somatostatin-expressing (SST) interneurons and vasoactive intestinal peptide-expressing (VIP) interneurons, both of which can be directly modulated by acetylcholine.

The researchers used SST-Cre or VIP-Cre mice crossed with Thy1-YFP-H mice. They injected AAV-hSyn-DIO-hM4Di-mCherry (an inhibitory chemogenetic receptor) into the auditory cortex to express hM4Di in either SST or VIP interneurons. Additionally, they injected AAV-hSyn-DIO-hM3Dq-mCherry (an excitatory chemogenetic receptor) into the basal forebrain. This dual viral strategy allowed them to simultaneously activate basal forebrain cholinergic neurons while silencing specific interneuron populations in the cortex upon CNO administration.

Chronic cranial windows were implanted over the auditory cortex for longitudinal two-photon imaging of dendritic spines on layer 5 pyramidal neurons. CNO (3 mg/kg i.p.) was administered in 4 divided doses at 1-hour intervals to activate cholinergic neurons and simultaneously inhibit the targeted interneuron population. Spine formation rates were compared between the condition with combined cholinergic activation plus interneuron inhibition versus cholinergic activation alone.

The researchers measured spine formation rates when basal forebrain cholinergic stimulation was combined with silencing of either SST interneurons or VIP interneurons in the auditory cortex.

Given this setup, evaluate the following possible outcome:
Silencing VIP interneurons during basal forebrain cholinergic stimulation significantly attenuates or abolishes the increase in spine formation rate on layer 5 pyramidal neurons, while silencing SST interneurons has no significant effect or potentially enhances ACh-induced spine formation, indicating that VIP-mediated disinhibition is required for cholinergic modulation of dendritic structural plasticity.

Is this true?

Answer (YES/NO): NO